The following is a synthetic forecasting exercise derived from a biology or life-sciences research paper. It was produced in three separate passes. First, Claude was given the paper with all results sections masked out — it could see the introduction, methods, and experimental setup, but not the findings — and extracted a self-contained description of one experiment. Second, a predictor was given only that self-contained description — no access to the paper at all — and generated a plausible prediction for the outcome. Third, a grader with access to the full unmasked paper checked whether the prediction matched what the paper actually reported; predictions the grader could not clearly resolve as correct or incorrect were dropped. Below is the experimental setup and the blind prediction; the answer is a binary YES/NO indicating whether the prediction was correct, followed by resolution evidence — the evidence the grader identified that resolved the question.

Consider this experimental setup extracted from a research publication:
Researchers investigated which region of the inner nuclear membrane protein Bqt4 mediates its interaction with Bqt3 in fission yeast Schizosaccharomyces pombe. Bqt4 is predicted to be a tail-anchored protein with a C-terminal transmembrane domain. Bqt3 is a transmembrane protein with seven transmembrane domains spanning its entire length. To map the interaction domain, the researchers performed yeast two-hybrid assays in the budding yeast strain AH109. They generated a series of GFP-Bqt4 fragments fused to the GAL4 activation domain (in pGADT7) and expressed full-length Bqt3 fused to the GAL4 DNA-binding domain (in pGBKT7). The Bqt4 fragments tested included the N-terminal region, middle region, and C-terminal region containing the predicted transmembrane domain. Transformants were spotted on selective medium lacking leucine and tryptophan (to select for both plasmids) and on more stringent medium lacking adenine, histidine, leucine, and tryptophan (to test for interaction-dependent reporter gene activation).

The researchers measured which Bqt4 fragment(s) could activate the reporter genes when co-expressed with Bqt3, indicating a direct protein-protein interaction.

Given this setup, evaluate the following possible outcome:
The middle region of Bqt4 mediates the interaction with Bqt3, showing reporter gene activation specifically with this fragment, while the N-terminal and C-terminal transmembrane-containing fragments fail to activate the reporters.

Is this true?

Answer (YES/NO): NO